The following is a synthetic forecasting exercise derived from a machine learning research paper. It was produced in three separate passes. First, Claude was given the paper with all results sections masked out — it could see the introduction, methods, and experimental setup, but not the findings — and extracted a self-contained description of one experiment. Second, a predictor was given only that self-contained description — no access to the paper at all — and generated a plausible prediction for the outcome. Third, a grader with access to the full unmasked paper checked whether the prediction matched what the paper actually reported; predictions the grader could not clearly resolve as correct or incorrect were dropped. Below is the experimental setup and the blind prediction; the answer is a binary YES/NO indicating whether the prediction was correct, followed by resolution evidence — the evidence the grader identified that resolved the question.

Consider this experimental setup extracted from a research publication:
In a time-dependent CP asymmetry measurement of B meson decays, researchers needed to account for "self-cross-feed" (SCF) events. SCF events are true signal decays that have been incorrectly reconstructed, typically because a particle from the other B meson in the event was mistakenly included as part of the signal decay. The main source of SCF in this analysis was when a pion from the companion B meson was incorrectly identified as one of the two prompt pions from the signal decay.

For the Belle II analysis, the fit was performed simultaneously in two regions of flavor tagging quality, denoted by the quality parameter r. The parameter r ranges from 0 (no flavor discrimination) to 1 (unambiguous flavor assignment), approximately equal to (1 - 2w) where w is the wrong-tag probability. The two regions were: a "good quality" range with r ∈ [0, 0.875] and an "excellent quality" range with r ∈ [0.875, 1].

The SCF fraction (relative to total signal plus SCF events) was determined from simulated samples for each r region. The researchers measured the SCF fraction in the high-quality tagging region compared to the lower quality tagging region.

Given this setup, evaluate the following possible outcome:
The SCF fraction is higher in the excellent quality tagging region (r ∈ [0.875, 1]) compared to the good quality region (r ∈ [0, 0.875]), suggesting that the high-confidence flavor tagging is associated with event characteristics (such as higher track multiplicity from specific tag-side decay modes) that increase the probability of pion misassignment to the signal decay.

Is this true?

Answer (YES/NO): NO